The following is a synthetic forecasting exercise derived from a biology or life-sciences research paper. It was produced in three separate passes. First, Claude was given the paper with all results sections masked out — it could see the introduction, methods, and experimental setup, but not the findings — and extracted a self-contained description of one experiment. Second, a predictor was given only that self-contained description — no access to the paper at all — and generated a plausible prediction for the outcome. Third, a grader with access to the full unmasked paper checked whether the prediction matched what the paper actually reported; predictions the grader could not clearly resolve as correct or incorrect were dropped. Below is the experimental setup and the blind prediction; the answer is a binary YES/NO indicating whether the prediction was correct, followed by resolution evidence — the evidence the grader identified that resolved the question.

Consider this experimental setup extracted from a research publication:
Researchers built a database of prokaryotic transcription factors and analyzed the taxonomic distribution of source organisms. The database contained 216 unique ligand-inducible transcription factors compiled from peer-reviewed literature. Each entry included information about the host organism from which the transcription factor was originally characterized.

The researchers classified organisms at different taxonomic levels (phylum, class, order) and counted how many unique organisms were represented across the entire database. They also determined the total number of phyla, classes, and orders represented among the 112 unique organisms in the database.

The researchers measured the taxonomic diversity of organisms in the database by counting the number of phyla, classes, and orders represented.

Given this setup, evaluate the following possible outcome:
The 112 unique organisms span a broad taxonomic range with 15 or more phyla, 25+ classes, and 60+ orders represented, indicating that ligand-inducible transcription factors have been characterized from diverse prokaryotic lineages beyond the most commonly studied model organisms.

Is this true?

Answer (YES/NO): NO